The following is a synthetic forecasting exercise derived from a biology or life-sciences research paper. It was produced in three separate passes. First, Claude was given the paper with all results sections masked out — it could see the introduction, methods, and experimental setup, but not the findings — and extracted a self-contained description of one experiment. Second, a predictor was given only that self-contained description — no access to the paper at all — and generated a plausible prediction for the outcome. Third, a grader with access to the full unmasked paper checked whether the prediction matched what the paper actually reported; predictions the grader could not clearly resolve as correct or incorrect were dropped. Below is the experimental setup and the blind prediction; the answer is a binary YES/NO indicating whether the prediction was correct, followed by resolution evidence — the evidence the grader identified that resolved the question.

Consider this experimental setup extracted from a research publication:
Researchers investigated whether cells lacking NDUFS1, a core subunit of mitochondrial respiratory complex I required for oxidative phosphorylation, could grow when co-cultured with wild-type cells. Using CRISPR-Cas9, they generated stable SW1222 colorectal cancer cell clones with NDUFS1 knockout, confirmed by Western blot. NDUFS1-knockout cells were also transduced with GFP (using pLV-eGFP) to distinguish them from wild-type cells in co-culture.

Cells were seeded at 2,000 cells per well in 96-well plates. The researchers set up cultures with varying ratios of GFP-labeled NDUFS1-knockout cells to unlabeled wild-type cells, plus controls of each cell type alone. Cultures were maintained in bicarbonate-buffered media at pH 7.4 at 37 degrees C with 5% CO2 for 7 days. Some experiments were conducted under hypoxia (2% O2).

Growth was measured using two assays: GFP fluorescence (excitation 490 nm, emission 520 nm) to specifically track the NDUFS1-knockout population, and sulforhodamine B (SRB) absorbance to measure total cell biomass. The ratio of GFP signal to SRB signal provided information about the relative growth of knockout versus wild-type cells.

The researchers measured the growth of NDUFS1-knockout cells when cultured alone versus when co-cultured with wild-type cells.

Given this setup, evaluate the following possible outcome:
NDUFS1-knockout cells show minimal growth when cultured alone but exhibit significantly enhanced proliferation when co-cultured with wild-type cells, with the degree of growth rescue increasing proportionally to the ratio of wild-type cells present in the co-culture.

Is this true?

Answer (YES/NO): NO